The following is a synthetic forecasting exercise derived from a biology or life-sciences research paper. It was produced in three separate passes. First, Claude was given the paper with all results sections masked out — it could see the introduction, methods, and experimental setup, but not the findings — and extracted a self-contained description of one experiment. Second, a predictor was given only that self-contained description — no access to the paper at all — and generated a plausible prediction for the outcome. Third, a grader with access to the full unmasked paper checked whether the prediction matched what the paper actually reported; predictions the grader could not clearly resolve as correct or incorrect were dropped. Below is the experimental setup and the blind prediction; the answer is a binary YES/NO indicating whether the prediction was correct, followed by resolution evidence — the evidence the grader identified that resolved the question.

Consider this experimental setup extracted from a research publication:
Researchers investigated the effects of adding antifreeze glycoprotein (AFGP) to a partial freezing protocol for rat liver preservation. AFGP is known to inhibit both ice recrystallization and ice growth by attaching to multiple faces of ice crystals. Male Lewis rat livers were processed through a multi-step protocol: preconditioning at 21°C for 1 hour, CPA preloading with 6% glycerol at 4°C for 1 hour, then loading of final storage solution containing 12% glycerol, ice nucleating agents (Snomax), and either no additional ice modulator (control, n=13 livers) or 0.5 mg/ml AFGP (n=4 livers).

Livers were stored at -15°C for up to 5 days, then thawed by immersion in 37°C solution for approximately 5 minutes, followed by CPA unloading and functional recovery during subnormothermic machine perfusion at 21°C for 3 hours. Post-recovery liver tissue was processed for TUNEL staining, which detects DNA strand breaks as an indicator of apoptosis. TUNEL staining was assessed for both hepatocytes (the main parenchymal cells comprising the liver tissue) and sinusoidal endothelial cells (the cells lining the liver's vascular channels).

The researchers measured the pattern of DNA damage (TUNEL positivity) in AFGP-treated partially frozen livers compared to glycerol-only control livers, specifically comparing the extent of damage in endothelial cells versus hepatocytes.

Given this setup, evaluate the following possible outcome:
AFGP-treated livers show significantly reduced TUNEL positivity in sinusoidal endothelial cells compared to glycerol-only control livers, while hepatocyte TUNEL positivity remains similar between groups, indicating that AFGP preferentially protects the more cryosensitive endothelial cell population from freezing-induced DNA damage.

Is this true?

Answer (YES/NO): NO